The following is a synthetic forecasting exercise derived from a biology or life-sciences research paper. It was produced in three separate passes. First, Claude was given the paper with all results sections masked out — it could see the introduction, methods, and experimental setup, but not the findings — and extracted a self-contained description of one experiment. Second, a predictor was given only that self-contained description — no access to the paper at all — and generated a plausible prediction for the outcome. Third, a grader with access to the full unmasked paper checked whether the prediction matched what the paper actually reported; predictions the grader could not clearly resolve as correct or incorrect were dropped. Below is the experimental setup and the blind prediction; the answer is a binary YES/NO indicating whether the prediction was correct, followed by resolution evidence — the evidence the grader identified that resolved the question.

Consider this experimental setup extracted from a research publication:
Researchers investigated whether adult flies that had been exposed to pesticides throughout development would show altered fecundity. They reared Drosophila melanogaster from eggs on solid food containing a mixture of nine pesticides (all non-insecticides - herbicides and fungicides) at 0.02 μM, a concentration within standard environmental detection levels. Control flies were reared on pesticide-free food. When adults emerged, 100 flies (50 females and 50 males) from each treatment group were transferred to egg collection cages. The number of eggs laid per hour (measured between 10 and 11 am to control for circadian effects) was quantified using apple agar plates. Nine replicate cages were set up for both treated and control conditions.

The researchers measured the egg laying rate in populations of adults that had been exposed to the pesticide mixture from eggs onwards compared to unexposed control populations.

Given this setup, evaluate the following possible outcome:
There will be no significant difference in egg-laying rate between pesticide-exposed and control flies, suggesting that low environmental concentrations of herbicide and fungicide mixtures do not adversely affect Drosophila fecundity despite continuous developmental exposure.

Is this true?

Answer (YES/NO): NO